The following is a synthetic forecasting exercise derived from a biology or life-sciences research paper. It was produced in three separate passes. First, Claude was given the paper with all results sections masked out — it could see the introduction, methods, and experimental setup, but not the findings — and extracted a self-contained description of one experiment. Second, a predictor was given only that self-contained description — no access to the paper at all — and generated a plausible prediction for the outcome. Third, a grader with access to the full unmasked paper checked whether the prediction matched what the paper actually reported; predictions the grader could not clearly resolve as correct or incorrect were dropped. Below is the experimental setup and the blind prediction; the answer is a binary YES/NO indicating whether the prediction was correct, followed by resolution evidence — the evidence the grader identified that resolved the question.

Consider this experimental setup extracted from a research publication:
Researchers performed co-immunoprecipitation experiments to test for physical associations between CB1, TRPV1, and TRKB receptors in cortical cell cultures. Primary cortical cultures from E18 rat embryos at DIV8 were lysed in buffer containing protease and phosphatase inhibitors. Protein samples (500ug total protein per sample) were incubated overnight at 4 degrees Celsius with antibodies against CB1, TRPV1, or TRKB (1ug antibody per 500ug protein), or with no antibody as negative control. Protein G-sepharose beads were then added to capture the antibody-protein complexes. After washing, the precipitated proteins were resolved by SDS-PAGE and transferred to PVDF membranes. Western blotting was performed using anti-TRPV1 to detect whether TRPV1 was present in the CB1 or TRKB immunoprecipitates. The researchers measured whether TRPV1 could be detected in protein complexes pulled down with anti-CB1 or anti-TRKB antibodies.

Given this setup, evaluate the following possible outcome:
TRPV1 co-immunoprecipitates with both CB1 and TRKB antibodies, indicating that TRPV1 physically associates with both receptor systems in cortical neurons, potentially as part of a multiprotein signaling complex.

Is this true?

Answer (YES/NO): YES